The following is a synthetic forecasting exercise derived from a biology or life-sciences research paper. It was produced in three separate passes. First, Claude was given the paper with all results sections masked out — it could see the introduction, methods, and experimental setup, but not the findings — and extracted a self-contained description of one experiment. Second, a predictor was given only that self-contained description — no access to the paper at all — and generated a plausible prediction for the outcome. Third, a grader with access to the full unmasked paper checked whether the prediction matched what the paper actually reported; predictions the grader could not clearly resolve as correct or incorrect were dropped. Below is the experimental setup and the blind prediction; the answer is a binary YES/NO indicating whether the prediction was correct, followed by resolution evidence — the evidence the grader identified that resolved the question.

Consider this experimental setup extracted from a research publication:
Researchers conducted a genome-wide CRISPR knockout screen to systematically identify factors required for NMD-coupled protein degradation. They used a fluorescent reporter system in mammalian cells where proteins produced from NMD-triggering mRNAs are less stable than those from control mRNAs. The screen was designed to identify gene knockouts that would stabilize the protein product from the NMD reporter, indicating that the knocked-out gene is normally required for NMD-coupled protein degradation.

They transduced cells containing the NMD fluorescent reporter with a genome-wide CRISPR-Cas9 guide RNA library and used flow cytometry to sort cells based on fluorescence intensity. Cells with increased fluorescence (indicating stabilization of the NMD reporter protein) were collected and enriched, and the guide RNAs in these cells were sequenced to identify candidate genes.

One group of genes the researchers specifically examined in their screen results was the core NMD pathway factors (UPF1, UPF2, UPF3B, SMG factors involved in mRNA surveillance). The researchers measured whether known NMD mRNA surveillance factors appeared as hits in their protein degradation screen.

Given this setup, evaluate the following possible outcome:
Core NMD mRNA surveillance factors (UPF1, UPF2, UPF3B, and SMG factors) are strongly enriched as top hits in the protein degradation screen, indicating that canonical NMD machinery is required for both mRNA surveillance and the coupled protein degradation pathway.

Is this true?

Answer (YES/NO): NO